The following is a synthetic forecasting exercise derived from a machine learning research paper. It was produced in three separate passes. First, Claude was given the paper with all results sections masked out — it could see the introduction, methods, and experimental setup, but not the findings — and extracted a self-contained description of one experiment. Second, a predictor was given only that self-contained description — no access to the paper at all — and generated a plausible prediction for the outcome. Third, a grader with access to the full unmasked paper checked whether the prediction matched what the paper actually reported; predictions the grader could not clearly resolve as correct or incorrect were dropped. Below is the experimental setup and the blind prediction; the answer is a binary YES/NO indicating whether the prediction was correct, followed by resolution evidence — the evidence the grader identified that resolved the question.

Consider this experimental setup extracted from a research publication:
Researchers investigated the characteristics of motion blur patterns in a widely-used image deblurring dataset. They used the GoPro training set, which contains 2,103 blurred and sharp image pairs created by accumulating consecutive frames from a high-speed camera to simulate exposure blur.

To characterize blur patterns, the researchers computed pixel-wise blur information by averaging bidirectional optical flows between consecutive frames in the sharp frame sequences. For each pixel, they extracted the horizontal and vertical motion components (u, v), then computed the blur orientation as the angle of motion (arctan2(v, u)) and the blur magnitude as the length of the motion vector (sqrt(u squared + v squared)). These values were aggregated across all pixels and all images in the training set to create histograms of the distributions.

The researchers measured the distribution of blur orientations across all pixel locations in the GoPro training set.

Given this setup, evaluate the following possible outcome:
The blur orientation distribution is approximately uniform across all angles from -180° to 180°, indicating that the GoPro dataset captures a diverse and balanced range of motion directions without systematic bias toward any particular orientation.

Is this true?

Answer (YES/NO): NO